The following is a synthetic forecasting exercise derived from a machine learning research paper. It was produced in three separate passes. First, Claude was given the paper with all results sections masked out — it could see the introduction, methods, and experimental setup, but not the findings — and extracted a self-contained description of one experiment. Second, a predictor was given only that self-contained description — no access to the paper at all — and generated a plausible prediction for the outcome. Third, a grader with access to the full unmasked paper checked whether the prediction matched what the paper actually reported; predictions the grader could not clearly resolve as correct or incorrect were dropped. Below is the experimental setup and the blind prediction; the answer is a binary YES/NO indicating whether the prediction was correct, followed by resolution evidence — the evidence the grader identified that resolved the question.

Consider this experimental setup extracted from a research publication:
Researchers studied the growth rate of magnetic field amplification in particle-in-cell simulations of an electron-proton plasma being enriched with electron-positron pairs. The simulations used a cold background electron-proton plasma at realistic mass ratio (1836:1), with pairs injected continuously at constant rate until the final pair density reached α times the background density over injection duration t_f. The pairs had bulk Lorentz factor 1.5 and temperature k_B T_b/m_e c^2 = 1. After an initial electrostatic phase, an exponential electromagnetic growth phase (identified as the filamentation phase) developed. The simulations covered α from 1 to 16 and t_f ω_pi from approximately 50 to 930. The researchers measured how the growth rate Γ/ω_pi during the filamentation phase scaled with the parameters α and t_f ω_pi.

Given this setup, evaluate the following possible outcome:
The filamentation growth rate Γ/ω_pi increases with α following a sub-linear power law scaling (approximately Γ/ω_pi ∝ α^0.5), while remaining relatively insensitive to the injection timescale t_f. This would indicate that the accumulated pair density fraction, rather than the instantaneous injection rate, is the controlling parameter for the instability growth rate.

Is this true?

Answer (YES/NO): NO